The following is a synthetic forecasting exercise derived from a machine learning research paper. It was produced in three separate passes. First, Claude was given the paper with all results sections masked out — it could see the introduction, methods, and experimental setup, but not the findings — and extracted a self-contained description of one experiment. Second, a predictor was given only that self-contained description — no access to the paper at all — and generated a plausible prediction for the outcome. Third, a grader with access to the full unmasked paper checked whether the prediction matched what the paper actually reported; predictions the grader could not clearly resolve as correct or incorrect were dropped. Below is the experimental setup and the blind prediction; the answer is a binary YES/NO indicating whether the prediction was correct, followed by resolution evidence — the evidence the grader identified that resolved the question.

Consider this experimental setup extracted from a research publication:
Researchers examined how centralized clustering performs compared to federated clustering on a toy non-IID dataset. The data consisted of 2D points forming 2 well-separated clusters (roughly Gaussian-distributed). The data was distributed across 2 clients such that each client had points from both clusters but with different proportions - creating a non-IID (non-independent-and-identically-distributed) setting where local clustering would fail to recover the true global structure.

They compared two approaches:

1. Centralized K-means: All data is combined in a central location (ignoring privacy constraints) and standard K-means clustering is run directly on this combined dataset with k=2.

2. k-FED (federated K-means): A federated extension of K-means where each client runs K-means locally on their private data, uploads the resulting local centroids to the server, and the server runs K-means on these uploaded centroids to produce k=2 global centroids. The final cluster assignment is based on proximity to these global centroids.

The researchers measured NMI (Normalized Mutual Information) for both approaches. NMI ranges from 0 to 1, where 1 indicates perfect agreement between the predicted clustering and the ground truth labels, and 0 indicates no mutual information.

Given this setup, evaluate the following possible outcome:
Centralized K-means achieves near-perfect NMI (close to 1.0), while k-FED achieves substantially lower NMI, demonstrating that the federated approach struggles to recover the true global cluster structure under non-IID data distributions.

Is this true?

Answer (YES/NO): YES